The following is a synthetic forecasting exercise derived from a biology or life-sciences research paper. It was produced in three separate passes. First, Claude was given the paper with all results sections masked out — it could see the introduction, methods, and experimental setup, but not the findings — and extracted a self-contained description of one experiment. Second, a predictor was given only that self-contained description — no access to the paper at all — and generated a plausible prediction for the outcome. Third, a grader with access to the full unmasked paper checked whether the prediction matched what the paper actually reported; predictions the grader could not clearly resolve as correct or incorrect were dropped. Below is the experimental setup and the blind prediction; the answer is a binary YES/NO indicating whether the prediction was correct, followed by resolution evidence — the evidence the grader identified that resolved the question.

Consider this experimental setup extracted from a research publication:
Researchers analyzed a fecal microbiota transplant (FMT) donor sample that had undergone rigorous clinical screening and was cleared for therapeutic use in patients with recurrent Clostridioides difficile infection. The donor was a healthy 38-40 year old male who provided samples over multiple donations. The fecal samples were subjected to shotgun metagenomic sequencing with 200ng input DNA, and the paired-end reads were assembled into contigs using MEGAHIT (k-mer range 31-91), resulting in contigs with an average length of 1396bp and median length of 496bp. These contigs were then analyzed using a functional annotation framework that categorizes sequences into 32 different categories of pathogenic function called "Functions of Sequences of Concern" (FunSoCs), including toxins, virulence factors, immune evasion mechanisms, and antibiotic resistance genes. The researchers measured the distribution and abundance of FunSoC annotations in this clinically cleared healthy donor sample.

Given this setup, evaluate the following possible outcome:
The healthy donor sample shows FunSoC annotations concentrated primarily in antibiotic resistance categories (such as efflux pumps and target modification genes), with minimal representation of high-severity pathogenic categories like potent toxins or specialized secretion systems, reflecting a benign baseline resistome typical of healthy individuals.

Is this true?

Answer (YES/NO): NO